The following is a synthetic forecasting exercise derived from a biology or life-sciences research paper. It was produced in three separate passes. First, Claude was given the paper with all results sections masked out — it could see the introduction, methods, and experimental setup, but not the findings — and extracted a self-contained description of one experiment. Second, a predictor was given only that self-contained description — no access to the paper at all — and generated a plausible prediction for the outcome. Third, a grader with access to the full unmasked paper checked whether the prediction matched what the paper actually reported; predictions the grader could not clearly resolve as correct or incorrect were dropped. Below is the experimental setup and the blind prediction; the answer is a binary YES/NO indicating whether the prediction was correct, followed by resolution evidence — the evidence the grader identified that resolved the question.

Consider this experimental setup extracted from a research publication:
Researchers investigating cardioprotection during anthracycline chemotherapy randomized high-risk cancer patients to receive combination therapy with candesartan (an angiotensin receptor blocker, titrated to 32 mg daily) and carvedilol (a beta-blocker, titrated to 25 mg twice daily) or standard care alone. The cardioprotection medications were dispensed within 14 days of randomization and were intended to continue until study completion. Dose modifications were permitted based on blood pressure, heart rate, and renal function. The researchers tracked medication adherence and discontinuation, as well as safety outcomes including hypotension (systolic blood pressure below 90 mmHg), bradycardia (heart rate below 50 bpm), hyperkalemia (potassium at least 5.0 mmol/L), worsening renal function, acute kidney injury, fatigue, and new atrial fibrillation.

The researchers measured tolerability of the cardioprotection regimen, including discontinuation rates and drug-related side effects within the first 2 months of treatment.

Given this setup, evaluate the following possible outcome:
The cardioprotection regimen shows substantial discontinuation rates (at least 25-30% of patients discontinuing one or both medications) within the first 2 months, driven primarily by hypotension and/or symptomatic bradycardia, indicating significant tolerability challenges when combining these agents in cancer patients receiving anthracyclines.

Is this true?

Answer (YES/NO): YES